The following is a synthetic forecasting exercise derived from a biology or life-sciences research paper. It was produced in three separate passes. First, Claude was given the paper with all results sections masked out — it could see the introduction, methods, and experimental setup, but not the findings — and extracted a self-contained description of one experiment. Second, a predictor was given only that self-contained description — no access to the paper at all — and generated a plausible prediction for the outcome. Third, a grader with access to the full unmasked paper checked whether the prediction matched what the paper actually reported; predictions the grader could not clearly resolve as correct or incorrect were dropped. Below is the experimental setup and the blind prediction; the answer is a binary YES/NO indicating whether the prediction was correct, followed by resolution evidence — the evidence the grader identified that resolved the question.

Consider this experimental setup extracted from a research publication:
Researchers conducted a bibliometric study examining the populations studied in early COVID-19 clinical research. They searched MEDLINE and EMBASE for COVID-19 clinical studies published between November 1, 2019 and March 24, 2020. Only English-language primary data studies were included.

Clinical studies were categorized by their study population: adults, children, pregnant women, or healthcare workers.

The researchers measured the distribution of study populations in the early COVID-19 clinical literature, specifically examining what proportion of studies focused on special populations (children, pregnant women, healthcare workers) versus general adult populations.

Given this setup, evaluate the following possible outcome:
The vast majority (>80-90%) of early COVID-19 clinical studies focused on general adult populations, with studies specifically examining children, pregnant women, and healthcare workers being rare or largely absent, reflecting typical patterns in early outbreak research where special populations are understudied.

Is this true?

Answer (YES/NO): YES